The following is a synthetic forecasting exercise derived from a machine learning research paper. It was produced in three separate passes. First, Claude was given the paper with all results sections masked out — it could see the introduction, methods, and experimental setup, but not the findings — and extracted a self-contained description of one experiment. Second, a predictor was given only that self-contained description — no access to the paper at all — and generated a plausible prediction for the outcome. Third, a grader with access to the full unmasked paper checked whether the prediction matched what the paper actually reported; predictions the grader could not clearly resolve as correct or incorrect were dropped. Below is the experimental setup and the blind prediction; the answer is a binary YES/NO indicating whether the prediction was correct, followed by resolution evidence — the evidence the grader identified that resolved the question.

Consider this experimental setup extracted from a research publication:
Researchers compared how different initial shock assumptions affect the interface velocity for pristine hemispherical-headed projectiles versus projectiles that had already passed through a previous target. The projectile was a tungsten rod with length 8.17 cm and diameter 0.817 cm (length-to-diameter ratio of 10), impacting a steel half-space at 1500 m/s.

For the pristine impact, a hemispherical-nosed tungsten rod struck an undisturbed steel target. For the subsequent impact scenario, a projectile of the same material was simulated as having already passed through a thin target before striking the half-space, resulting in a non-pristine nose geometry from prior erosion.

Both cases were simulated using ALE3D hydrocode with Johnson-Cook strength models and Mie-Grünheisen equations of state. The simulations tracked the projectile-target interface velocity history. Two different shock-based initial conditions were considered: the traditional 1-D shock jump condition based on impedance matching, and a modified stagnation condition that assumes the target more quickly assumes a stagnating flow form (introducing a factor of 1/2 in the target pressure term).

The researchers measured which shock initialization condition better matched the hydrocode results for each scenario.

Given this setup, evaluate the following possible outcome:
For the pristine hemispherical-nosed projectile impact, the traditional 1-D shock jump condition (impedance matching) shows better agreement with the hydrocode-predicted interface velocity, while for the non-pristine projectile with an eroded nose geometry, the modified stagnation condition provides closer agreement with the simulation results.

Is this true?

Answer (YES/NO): NO